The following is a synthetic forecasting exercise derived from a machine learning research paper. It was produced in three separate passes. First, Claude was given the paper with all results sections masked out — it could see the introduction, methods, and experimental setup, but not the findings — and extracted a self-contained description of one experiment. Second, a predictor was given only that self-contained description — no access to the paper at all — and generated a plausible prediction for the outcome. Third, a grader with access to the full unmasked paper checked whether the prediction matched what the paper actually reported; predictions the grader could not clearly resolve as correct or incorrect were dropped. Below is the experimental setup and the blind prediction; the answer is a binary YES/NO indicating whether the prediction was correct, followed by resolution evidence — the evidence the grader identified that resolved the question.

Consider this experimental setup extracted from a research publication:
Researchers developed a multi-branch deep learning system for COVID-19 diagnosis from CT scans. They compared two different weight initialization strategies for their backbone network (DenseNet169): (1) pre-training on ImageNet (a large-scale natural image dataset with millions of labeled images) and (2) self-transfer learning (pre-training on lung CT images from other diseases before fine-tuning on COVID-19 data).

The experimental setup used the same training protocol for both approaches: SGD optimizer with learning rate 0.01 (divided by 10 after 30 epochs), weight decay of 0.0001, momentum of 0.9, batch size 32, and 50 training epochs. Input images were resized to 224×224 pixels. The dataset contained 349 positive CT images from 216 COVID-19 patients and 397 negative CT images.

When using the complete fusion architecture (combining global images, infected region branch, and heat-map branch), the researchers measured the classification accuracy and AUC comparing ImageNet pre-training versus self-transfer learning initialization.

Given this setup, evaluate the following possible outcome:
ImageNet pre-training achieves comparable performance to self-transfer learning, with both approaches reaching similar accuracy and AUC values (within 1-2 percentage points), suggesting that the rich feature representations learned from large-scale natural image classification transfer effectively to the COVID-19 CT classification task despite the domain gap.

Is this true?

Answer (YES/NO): NO